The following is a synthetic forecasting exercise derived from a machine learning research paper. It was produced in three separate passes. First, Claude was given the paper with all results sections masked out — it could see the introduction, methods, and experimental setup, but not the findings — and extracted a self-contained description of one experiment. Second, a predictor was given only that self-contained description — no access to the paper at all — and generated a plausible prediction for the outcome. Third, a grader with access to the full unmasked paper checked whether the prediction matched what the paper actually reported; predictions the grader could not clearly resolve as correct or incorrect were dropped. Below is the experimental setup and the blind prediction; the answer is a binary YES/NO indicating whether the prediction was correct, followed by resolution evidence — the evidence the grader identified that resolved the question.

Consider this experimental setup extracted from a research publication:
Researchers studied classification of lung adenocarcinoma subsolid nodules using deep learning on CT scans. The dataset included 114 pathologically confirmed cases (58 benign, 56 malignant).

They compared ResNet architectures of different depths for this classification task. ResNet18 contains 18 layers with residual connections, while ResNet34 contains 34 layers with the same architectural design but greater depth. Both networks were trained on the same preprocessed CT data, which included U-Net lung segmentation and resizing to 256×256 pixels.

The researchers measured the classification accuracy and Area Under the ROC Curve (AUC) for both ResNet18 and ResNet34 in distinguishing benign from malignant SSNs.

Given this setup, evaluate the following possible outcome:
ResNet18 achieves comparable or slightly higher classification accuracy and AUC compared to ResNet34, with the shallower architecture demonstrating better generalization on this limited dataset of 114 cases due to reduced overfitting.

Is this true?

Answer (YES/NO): NO